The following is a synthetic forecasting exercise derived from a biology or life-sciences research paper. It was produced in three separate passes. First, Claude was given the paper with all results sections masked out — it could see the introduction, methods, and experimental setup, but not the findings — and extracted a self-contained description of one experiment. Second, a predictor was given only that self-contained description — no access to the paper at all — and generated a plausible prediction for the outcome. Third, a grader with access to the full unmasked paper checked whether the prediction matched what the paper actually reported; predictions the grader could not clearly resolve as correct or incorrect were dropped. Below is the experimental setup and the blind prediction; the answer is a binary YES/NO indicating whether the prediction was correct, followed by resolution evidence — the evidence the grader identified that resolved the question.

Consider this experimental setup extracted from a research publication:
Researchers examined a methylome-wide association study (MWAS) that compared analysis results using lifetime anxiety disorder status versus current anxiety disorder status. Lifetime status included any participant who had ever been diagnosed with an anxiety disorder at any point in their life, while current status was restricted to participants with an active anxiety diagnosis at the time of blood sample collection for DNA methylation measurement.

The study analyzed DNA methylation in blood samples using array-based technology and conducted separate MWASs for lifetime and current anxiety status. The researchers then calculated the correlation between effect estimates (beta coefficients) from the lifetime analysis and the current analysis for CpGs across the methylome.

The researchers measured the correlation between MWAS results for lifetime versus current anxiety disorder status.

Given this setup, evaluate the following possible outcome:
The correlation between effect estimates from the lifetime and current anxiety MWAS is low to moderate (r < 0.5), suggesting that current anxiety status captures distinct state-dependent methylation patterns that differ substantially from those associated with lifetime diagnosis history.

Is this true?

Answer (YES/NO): NO